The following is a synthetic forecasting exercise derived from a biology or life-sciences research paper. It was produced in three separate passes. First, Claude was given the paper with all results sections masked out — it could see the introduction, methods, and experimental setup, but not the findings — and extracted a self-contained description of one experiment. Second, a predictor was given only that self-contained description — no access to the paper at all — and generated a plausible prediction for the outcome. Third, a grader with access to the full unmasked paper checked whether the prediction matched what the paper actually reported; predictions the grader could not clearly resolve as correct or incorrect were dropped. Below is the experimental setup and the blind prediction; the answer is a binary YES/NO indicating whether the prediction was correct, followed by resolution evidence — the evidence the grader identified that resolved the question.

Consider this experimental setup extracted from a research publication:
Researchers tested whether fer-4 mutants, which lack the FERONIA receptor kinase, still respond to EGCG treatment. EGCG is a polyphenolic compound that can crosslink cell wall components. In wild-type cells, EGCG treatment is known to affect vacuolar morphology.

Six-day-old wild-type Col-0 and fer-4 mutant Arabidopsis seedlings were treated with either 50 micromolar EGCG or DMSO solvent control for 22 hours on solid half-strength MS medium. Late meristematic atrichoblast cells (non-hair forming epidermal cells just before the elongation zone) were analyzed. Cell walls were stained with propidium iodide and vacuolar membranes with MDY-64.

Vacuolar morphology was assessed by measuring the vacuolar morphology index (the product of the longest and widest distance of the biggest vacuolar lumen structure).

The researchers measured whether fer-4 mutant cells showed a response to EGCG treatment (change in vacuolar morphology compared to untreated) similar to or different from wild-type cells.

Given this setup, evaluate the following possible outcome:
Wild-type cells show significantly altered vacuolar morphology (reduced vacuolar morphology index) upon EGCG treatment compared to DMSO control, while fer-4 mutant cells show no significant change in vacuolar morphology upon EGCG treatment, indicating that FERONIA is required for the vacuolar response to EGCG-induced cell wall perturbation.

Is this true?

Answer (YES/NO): YES